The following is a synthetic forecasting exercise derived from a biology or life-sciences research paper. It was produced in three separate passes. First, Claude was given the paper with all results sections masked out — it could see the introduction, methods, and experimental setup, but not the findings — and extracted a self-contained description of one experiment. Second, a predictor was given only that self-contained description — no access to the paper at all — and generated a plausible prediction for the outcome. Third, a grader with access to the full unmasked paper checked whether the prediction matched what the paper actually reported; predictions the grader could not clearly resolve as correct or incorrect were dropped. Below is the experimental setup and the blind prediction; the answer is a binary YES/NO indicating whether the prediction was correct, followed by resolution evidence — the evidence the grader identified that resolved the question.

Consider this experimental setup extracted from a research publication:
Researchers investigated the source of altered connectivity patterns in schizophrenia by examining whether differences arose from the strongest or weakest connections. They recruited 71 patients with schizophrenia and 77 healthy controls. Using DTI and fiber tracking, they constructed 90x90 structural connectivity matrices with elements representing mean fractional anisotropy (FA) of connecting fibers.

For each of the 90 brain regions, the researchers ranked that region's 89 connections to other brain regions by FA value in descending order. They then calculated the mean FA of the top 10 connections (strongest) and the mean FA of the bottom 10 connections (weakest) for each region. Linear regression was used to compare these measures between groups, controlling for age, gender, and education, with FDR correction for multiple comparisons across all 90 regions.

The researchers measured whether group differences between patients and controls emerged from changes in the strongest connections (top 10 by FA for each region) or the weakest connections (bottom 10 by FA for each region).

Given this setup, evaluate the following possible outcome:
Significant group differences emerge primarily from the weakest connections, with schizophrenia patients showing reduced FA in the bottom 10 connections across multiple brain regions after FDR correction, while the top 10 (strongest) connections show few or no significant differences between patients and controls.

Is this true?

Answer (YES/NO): NO